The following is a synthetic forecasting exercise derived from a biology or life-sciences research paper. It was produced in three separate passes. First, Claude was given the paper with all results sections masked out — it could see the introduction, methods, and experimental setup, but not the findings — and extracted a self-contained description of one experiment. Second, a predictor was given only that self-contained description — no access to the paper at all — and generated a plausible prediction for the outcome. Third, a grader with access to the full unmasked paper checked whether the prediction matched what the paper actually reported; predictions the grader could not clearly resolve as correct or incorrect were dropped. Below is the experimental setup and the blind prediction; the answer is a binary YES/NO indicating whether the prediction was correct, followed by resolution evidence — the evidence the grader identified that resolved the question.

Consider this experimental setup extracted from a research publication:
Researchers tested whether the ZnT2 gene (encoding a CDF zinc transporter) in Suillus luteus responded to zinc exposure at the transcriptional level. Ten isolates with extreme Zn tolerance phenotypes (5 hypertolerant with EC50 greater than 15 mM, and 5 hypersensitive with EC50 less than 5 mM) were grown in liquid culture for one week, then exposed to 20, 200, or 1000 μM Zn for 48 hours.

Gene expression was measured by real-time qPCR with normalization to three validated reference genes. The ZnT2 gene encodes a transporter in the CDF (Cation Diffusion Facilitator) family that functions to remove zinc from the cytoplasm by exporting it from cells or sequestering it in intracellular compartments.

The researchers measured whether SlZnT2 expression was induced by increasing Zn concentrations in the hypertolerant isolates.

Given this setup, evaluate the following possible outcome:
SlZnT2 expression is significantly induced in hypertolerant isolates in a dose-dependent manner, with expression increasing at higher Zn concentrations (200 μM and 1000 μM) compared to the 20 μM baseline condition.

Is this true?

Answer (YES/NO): NO